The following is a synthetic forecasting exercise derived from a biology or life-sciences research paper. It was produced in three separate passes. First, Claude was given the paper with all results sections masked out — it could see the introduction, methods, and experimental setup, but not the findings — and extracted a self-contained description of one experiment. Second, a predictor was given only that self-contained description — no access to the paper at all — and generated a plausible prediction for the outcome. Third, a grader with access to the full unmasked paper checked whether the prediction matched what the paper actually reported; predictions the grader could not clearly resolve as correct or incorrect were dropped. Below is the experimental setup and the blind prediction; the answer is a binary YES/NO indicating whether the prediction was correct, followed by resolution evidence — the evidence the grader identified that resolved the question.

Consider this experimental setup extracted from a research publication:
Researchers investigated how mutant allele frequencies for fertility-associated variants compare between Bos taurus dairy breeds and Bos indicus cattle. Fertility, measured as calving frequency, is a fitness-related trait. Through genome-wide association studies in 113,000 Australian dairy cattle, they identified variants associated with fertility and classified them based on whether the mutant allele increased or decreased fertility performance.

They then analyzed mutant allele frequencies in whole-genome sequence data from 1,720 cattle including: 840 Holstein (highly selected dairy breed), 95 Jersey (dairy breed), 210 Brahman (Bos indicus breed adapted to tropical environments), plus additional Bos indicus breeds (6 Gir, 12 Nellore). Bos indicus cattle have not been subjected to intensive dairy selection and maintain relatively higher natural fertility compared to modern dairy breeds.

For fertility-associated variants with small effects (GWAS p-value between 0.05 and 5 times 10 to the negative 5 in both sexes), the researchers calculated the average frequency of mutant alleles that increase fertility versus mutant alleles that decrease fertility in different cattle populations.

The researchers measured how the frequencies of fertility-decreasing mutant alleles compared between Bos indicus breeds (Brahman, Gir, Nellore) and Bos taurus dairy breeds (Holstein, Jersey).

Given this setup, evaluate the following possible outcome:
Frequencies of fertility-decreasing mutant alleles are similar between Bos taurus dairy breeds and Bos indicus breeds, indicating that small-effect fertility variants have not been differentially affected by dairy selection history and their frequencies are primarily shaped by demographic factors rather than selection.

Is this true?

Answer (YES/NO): NO